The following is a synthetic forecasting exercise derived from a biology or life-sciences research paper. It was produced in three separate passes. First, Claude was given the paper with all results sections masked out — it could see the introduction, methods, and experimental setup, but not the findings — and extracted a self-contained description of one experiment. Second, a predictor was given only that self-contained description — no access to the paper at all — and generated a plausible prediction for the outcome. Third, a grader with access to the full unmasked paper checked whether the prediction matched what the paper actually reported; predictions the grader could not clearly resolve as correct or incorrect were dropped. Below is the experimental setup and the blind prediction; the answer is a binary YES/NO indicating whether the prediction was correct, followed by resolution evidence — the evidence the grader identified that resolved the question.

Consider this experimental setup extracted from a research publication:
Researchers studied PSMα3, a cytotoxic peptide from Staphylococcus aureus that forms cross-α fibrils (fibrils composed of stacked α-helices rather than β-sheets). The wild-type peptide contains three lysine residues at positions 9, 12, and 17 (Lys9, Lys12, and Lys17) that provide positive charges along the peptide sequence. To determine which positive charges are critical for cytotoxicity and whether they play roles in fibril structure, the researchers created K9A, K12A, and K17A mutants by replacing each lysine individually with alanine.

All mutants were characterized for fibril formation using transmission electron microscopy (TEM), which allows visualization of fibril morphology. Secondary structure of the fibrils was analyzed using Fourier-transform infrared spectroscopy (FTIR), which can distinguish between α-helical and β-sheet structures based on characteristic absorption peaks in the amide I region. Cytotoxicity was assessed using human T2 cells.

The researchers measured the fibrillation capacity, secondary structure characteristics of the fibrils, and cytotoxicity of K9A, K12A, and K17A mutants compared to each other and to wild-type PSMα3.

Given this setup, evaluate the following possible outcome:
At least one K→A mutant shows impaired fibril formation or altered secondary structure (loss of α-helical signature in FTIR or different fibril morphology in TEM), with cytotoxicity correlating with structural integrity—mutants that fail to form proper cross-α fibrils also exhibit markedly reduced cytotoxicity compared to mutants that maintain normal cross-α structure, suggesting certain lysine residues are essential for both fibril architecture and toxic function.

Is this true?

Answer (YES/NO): NO